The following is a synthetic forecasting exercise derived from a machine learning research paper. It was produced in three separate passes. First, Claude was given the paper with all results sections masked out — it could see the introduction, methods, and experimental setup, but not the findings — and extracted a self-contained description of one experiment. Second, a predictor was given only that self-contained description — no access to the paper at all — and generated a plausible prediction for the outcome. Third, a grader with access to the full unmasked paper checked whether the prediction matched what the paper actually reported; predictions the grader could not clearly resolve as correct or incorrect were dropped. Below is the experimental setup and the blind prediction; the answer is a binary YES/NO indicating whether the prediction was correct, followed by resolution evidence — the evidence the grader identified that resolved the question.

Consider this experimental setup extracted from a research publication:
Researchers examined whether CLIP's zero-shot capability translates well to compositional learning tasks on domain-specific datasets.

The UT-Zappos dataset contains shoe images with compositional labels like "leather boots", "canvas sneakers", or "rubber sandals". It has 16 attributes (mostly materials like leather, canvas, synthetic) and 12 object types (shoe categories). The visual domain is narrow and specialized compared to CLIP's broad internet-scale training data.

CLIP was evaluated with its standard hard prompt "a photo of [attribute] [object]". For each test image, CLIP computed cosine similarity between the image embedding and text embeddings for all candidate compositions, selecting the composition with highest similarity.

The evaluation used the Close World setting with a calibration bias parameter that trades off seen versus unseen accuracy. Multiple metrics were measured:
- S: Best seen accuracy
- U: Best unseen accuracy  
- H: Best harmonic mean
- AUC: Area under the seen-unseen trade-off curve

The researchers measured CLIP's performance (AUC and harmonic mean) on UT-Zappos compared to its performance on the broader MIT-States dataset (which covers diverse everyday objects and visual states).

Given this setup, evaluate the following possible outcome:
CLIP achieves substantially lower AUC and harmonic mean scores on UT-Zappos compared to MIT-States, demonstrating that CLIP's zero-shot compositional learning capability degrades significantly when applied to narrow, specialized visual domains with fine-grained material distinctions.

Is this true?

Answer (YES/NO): YES